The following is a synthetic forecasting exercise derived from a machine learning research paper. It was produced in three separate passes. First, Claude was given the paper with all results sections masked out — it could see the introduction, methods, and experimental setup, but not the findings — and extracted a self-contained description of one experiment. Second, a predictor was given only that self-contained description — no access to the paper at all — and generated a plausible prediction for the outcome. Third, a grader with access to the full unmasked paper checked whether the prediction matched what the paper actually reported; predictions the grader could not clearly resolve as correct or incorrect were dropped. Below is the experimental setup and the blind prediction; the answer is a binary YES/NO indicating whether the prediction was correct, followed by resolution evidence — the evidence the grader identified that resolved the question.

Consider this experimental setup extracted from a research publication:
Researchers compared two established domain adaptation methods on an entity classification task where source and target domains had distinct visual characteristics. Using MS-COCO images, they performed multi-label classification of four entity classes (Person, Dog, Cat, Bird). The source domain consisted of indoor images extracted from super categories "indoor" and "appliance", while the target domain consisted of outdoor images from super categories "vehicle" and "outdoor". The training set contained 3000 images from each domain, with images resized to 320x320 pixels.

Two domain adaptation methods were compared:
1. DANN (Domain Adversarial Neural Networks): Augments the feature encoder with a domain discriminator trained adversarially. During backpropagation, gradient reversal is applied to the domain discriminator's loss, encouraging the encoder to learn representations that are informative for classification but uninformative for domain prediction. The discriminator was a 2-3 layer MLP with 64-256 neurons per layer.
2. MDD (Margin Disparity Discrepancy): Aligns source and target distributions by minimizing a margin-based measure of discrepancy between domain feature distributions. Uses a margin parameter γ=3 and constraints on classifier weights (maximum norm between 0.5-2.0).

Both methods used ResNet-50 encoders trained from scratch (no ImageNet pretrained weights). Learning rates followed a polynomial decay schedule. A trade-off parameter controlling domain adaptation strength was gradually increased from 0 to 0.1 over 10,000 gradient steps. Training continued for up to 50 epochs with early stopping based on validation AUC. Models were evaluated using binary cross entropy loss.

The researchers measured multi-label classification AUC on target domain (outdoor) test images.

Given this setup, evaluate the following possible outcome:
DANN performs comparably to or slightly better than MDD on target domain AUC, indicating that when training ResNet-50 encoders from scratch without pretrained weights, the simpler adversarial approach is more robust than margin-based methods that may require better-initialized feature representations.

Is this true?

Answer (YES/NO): NO